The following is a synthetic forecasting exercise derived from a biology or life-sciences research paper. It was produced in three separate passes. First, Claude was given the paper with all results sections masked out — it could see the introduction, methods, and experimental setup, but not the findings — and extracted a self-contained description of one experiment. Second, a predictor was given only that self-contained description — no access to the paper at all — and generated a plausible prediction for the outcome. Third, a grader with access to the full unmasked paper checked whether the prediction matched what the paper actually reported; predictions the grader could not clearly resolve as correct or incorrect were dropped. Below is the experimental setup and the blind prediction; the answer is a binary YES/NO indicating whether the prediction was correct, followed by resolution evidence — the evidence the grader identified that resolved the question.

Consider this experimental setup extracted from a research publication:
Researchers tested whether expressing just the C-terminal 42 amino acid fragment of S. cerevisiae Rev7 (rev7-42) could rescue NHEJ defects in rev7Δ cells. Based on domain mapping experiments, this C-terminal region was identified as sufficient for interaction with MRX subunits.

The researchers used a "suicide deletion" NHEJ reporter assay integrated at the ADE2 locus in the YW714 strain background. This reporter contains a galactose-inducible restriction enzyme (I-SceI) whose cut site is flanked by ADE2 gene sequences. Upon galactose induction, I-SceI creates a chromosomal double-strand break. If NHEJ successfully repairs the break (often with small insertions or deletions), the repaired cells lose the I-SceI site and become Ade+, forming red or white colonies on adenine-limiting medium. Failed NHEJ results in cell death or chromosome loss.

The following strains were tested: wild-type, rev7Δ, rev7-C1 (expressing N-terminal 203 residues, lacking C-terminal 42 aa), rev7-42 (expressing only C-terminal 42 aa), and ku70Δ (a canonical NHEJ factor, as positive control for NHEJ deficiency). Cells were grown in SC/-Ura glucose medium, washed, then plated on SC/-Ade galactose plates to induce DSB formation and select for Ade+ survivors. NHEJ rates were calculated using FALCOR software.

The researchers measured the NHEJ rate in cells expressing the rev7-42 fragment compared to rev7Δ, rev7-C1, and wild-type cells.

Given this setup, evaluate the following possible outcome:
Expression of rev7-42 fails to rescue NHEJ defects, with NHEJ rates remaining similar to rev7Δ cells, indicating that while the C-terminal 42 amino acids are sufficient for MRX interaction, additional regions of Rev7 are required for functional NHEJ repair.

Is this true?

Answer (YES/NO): NO